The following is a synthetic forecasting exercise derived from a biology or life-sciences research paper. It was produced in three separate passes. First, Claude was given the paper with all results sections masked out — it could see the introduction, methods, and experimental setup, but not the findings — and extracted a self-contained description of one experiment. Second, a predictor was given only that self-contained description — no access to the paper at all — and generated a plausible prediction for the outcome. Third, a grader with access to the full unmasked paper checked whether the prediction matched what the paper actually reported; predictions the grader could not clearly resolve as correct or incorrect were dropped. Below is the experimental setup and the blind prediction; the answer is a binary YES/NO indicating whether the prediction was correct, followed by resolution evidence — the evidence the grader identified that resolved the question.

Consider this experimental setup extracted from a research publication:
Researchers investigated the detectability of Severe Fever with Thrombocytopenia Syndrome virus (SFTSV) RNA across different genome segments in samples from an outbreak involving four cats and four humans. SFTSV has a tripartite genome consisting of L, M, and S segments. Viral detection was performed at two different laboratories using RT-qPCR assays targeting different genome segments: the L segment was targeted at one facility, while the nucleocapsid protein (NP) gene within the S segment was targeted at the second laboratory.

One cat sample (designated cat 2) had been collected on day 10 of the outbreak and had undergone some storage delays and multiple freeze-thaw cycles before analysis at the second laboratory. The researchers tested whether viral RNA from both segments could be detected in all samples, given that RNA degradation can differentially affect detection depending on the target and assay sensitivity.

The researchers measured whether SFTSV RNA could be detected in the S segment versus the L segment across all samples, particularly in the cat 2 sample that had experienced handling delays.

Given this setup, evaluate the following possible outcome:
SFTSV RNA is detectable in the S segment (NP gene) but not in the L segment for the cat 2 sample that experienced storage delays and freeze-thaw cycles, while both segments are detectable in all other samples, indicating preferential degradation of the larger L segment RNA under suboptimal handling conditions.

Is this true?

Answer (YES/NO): NO